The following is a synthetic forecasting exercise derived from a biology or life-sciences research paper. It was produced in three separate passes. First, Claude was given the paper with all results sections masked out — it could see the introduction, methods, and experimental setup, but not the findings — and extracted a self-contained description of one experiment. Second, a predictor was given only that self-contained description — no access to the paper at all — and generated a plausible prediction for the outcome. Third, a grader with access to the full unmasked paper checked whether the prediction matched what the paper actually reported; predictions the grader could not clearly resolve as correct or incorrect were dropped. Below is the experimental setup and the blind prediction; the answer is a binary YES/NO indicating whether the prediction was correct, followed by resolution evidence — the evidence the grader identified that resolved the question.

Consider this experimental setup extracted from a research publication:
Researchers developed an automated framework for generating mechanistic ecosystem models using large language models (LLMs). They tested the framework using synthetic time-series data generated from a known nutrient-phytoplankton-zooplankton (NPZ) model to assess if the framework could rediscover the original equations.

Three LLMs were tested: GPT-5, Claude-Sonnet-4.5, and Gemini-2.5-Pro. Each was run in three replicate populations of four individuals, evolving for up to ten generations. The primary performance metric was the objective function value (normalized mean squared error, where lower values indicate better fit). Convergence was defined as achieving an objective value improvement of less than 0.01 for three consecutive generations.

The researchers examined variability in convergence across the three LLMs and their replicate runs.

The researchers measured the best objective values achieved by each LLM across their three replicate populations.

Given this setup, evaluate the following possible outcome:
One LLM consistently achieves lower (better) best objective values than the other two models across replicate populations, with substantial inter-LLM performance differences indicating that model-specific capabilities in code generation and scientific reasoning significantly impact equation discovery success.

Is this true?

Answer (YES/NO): YES